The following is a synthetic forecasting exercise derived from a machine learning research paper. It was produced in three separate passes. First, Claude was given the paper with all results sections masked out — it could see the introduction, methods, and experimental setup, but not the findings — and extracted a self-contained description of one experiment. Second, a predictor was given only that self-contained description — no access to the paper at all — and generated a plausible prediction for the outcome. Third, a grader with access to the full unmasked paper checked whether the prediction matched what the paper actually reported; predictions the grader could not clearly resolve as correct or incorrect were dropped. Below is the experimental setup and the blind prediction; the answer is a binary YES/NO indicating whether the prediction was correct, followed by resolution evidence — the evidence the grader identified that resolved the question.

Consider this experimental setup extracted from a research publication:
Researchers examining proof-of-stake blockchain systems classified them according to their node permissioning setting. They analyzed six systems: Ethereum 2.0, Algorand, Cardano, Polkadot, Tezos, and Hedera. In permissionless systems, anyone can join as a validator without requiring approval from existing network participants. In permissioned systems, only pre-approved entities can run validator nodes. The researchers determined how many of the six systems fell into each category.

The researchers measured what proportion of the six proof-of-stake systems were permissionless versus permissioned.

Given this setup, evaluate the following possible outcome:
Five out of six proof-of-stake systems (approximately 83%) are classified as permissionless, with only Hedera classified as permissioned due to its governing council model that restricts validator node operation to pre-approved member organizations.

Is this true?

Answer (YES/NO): YES